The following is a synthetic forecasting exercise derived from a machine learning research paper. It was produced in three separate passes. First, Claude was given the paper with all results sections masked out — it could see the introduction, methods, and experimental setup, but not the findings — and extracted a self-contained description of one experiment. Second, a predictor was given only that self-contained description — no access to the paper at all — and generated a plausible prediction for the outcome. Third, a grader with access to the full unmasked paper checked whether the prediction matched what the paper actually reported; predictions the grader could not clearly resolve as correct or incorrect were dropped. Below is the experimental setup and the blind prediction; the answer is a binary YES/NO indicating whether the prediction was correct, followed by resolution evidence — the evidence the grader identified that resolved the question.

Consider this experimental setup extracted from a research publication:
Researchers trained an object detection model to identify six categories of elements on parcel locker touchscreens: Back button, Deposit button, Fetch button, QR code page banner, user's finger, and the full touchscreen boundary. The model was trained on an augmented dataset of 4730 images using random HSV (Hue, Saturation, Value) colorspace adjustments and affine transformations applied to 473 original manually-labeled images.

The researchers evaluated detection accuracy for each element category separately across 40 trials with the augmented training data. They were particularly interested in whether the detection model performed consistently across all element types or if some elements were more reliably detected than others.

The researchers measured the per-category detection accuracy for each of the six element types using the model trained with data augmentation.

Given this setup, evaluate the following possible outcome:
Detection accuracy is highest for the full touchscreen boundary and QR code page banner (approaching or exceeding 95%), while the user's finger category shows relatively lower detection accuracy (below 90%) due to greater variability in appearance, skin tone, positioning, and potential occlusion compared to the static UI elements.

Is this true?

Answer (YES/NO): NO